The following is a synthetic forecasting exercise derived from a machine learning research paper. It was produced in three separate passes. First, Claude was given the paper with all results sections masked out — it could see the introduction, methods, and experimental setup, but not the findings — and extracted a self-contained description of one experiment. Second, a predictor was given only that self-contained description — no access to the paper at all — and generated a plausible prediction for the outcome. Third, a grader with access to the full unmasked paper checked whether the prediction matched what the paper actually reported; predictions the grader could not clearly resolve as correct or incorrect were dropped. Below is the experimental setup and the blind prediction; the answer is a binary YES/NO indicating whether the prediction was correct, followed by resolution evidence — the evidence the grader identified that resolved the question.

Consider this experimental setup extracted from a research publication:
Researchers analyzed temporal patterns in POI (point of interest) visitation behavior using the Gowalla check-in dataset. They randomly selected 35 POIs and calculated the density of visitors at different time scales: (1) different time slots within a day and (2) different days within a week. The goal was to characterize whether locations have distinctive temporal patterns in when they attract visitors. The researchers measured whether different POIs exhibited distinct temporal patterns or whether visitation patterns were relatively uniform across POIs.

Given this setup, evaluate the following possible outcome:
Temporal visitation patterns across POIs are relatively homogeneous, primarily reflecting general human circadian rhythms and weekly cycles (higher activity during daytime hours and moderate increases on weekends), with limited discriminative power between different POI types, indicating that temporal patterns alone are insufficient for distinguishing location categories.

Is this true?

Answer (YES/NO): NO